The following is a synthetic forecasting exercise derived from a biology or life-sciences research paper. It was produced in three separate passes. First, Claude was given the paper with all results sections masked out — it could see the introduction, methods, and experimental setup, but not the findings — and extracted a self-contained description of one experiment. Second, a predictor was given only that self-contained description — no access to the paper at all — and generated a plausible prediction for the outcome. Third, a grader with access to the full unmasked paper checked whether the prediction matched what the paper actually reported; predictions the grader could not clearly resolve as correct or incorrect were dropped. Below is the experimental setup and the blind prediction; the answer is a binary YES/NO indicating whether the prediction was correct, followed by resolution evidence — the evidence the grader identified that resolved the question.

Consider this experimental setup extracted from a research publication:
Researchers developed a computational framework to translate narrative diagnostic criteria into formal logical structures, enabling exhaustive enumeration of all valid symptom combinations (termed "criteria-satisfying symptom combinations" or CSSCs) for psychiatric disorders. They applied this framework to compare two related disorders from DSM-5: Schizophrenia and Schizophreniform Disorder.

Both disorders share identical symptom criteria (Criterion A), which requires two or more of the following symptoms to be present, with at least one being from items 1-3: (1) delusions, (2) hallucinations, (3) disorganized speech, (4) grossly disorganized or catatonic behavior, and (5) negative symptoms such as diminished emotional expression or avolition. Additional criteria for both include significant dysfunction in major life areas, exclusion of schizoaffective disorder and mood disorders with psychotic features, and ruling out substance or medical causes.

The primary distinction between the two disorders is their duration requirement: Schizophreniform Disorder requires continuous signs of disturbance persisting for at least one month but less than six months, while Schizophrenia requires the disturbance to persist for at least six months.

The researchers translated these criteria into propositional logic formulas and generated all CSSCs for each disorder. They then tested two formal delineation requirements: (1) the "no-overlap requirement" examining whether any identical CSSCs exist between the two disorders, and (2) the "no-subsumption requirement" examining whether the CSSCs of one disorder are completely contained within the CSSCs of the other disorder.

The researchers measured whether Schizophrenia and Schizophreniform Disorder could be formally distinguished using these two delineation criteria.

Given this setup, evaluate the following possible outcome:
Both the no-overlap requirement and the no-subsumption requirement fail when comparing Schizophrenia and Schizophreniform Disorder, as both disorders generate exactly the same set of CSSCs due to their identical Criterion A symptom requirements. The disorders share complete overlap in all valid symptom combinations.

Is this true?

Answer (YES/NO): NO